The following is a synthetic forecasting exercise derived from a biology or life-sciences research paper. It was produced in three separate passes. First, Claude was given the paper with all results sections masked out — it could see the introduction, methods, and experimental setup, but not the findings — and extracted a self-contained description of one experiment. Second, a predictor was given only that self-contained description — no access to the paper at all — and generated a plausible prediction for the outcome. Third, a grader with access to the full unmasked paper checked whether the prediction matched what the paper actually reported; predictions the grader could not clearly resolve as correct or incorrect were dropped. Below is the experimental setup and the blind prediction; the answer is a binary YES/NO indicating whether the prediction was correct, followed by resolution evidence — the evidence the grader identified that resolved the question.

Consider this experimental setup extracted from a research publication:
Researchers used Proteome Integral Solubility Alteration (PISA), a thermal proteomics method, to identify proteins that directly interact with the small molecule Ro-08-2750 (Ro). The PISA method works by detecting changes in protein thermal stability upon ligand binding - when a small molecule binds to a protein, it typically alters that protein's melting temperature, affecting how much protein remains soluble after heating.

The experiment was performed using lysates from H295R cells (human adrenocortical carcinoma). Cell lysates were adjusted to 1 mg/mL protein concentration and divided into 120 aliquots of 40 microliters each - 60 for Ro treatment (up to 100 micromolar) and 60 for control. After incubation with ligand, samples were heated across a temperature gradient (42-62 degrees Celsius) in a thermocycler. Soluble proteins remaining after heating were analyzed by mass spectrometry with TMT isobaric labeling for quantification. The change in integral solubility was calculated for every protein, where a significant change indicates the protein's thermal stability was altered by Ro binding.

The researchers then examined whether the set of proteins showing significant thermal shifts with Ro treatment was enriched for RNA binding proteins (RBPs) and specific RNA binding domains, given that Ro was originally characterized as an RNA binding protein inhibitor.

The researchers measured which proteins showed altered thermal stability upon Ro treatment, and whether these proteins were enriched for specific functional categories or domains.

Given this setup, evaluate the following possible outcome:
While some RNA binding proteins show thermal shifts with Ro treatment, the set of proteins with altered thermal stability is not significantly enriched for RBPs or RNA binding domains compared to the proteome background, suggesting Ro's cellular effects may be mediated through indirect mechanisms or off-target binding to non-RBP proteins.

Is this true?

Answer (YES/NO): NO